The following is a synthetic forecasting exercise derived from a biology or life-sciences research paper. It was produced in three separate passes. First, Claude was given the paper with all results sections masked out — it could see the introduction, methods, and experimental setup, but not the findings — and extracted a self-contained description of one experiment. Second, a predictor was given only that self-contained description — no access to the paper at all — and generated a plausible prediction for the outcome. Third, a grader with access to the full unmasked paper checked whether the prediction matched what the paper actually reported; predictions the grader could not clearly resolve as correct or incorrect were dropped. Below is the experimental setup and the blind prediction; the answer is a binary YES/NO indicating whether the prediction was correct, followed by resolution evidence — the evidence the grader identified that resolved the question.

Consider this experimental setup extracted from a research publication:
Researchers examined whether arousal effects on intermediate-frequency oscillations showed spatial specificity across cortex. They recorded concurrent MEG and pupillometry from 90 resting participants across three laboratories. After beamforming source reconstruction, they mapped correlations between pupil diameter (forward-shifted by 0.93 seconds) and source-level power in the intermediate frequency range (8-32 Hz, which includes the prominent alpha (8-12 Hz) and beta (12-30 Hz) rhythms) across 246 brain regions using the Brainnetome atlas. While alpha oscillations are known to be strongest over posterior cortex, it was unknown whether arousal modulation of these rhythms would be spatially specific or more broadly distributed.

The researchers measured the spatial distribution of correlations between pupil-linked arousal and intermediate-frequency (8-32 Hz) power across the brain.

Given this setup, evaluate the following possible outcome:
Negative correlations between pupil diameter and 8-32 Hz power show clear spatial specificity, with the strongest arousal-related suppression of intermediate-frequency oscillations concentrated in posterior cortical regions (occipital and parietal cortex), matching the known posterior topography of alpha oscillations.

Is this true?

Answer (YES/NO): NO